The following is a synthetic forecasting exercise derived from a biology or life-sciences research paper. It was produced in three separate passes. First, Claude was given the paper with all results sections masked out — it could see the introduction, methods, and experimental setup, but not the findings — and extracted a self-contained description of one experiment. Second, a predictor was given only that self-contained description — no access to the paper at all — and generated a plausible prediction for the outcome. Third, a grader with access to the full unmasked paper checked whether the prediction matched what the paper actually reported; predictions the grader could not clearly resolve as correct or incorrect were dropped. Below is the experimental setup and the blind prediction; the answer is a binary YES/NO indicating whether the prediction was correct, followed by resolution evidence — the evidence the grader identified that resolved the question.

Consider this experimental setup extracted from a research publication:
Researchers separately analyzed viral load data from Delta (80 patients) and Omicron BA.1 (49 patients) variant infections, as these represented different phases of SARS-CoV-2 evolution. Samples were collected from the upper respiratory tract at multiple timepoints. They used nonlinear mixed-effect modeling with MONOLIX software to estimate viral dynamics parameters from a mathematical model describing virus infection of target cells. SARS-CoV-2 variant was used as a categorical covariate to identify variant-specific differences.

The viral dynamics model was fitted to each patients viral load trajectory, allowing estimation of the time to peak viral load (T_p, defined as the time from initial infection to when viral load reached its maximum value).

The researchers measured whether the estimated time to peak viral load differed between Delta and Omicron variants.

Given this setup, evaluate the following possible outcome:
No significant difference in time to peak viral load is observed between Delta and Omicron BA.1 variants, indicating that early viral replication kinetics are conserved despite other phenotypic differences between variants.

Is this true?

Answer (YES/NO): YES